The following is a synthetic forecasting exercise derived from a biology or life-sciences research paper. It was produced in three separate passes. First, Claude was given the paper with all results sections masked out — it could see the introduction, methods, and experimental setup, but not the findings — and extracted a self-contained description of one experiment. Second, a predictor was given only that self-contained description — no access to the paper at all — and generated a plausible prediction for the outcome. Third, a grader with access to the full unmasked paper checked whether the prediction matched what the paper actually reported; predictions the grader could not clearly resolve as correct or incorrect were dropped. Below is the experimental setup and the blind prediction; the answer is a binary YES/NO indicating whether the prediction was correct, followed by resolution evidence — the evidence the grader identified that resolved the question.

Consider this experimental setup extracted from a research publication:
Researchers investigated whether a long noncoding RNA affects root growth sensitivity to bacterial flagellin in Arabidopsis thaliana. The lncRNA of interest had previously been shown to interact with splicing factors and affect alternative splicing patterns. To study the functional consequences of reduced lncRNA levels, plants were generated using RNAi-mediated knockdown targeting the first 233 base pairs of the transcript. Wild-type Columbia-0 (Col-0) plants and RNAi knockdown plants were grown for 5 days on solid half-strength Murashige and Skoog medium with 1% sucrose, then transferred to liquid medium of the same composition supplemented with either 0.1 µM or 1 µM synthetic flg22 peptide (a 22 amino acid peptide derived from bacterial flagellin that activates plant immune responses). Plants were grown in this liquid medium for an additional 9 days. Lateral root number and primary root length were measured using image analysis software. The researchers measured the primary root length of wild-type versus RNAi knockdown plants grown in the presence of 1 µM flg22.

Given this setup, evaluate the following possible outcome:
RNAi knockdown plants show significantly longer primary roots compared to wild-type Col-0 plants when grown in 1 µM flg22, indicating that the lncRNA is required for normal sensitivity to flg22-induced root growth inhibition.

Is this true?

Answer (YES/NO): NO